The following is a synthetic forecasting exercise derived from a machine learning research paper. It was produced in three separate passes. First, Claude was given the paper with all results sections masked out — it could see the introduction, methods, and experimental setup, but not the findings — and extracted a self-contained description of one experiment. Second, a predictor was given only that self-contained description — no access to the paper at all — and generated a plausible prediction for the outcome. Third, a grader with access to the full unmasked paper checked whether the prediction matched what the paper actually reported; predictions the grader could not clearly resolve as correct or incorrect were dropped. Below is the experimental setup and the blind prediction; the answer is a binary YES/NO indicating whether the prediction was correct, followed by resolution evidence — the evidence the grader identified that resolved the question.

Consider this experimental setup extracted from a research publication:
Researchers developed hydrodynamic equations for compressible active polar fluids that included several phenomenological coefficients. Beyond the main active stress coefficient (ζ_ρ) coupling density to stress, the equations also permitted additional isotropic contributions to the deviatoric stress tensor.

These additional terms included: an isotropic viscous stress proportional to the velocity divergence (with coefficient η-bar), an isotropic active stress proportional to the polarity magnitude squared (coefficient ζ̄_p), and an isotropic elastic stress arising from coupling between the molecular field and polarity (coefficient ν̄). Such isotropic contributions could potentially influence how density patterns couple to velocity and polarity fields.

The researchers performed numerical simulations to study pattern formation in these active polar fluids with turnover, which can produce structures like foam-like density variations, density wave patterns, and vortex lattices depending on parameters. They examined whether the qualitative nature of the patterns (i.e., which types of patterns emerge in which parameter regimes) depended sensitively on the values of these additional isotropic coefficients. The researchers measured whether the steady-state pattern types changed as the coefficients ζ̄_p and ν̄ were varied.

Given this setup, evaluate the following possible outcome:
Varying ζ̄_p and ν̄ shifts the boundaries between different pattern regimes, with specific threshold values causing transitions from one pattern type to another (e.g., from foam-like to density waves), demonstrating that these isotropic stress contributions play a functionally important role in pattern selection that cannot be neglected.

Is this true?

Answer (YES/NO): NO